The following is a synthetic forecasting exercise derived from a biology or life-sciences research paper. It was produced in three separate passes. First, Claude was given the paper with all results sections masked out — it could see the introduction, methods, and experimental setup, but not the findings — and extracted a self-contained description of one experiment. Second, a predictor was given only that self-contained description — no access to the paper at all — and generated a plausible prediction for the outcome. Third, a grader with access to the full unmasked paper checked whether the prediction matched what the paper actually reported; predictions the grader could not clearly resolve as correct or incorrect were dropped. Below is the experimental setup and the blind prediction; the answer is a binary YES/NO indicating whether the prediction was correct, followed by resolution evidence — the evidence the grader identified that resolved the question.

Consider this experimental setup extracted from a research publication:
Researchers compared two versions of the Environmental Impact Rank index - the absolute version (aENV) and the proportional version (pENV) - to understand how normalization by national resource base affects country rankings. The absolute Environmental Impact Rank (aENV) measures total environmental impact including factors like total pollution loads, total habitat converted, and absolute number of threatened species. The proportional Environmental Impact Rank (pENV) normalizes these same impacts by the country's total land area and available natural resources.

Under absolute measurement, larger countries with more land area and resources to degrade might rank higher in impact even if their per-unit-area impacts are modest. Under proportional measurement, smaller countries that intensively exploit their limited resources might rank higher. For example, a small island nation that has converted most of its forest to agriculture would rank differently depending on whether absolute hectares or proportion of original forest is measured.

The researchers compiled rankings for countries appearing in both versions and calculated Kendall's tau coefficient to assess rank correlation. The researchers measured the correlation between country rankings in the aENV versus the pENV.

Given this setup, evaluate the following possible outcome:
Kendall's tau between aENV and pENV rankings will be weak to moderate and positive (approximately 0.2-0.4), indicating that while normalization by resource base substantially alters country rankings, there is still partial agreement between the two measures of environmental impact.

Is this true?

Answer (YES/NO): YES